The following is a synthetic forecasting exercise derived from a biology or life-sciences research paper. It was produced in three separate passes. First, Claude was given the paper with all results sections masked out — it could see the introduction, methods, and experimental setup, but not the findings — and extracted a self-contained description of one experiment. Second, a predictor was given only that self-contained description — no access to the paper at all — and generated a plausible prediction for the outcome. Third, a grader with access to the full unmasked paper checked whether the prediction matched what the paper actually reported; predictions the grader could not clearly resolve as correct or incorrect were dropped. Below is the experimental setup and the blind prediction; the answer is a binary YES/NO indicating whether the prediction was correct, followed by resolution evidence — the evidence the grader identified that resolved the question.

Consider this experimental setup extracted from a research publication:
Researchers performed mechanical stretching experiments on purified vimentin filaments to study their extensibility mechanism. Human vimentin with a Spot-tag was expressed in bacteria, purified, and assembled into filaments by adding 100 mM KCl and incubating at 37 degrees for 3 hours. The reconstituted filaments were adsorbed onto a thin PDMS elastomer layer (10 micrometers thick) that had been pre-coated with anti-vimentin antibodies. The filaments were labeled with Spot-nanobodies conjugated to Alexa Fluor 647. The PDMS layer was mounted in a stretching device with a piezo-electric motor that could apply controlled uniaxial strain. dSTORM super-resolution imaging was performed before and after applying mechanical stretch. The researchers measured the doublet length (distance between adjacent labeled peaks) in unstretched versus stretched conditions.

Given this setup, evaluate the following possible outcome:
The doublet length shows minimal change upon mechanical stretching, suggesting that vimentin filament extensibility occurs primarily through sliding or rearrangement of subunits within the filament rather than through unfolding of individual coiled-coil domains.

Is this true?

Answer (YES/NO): NO